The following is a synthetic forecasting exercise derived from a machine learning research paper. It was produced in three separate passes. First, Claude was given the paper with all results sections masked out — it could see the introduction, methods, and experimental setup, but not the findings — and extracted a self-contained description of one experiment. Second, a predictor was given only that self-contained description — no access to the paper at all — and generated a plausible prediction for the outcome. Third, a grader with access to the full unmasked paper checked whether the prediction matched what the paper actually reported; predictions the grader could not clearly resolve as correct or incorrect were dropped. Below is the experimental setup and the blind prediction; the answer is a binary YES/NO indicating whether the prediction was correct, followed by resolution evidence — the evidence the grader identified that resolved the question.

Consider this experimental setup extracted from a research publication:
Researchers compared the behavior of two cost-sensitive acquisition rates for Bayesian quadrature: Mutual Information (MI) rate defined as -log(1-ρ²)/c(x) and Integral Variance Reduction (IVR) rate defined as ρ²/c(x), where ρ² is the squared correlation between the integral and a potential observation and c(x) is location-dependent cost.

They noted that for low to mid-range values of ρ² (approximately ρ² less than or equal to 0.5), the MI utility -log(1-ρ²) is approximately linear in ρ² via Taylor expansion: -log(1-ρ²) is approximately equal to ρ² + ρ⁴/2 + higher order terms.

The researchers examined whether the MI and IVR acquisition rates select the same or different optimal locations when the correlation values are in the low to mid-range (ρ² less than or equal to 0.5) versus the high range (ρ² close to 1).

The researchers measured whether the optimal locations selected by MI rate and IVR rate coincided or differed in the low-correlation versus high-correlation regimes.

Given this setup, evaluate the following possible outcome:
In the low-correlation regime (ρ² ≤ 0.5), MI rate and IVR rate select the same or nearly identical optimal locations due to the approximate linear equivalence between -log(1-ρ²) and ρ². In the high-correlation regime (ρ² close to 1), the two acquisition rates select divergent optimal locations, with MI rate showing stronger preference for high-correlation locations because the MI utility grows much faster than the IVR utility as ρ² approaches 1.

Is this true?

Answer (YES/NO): YES